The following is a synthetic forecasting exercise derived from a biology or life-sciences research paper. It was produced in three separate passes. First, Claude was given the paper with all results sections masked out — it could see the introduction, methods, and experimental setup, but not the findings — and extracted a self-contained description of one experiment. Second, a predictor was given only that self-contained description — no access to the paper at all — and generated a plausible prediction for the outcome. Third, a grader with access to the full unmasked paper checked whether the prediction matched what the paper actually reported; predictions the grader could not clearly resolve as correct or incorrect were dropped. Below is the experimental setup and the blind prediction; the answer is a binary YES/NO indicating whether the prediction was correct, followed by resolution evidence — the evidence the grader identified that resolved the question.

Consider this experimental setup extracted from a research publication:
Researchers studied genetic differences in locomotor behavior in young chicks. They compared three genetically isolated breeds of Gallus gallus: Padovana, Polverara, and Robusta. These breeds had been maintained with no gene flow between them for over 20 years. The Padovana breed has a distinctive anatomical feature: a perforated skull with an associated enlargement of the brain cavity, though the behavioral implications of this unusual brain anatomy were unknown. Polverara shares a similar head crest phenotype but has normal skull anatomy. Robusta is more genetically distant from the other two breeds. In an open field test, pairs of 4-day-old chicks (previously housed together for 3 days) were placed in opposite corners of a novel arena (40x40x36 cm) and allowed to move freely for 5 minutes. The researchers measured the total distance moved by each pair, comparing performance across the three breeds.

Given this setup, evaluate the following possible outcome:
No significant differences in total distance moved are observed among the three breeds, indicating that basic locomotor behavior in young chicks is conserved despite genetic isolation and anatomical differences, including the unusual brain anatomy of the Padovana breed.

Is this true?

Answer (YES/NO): NO